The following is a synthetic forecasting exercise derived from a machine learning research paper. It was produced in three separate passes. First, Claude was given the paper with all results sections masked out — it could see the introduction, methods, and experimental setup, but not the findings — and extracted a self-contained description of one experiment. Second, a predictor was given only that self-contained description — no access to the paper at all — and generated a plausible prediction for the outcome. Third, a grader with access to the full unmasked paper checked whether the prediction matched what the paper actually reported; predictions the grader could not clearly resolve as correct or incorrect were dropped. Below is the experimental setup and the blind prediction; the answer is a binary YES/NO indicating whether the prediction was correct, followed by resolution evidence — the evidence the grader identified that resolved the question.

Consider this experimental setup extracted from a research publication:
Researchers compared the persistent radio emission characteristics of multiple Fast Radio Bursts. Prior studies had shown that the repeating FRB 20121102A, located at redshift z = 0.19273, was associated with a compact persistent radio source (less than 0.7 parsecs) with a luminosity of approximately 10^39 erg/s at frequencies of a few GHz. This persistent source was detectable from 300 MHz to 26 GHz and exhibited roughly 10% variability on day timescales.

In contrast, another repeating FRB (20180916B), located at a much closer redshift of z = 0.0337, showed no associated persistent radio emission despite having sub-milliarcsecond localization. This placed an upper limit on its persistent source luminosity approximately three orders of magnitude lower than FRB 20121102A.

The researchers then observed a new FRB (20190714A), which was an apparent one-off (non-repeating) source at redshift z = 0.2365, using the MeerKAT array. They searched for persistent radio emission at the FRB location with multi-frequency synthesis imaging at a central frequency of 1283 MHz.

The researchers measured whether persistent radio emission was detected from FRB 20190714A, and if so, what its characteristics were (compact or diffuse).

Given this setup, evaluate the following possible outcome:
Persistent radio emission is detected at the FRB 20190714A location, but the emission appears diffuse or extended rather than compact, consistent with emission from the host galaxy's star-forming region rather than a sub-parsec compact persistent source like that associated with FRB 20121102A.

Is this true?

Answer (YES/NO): NO